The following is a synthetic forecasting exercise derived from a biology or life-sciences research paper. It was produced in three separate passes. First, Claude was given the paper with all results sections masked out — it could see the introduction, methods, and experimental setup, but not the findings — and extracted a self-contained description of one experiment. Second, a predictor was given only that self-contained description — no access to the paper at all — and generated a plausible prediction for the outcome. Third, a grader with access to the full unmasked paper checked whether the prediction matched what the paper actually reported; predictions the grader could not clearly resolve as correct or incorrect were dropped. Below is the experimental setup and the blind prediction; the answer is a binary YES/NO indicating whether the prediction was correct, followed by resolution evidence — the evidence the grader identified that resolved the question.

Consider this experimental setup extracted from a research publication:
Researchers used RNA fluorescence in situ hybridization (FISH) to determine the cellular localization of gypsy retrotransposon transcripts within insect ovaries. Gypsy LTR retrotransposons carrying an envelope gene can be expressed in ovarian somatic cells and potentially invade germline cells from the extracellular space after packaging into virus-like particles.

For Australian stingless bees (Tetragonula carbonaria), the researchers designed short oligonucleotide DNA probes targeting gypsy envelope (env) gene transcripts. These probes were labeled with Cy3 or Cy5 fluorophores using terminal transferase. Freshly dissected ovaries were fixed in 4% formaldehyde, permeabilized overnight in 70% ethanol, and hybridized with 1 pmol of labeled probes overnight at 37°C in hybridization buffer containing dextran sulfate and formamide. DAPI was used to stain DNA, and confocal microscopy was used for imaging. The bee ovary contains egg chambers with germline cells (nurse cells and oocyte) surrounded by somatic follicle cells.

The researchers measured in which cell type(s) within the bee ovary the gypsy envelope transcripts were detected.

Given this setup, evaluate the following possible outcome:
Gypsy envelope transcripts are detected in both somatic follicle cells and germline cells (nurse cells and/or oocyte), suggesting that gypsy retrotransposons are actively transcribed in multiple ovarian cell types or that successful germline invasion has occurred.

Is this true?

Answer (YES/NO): YES